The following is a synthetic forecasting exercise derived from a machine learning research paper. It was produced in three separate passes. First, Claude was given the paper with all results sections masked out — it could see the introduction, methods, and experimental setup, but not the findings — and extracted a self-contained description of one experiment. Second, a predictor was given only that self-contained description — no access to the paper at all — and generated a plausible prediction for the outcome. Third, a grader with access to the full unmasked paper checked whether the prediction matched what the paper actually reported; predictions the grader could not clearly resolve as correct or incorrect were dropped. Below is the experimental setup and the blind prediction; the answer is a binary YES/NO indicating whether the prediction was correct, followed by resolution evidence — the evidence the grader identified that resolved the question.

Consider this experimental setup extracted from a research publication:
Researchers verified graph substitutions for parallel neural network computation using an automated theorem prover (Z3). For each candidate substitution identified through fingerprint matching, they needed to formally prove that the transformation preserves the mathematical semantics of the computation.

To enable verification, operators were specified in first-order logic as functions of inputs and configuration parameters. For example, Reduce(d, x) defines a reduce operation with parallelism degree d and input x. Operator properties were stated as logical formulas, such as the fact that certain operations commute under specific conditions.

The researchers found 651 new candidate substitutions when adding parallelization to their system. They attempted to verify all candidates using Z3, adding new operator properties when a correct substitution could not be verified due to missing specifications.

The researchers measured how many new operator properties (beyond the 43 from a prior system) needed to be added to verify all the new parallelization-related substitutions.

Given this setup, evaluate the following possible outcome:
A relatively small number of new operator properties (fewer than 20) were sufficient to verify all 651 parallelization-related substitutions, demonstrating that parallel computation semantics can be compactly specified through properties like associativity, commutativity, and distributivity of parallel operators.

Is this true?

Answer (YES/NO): NO